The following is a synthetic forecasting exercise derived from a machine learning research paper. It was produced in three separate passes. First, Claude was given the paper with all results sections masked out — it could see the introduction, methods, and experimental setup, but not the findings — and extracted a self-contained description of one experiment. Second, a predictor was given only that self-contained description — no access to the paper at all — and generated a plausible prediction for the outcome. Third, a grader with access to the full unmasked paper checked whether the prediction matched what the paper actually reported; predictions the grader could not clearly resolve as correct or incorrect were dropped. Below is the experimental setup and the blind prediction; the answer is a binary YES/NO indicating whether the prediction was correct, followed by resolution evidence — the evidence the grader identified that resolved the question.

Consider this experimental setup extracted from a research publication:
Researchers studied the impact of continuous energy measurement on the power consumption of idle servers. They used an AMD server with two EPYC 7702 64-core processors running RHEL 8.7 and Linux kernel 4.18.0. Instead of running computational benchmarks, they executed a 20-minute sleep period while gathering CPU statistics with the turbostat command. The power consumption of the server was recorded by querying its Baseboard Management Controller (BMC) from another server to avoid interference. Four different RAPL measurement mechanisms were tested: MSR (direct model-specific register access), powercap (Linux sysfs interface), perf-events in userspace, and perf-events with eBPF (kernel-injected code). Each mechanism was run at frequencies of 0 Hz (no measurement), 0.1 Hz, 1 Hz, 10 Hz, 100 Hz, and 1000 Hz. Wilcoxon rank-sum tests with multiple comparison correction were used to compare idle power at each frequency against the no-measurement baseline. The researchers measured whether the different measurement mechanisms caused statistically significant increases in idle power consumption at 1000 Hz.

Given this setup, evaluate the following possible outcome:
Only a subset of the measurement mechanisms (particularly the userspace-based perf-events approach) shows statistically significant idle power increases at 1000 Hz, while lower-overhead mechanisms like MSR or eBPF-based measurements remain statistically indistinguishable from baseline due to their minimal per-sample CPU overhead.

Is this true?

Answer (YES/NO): NO